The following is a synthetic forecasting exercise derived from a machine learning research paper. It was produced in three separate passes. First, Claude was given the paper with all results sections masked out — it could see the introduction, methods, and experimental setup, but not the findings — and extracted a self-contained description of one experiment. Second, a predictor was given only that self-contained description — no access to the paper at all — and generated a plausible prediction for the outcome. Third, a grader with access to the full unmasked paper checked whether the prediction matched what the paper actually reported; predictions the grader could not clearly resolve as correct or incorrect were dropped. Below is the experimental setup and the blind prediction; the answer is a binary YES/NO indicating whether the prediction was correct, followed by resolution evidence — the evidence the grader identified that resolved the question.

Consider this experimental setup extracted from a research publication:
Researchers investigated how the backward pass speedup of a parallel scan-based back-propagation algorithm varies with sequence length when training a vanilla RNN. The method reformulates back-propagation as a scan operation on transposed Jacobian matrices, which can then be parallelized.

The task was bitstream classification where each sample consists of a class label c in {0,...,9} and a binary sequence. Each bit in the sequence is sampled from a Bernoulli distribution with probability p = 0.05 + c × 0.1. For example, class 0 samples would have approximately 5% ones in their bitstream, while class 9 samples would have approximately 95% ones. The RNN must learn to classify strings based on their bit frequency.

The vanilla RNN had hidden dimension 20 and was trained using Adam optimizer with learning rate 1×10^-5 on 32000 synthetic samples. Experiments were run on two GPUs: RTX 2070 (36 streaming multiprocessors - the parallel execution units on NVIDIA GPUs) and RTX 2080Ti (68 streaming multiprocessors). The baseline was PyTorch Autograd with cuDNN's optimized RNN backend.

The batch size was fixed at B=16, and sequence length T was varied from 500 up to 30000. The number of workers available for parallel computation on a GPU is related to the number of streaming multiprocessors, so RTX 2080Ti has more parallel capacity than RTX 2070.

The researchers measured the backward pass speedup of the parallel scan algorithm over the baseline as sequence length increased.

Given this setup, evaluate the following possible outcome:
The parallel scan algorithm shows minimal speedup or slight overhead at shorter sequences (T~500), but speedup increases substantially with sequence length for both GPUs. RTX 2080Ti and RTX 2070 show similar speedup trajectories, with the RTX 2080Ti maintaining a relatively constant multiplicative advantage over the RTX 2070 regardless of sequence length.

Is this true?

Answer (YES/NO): NO